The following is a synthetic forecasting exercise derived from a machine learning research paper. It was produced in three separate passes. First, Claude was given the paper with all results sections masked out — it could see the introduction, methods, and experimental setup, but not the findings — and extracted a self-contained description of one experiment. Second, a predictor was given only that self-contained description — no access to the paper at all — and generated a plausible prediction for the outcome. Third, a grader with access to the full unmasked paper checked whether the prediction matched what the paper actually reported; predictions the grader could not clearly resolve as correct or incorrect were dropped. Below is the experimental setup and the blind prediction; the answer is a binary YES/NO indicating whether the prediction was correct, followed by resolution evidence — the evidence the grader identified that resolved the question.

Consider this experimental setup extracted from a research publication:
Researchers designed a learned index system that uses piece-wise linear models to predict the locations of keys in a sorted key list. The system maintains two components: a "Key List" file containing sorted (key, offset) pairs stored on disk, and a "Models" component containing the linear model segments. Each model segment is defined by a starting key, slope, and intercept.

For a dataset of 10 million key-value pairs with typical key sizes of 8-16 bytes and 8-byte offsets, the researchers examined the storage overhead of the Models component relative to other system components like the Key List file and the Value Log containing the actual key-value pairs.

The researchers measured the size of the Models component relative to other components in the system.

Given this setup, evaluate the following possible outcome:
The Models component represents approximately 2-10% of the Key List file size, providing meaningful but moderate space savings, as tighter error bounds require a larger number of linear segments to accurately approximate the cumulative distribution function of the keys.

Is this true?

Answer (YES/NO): NO